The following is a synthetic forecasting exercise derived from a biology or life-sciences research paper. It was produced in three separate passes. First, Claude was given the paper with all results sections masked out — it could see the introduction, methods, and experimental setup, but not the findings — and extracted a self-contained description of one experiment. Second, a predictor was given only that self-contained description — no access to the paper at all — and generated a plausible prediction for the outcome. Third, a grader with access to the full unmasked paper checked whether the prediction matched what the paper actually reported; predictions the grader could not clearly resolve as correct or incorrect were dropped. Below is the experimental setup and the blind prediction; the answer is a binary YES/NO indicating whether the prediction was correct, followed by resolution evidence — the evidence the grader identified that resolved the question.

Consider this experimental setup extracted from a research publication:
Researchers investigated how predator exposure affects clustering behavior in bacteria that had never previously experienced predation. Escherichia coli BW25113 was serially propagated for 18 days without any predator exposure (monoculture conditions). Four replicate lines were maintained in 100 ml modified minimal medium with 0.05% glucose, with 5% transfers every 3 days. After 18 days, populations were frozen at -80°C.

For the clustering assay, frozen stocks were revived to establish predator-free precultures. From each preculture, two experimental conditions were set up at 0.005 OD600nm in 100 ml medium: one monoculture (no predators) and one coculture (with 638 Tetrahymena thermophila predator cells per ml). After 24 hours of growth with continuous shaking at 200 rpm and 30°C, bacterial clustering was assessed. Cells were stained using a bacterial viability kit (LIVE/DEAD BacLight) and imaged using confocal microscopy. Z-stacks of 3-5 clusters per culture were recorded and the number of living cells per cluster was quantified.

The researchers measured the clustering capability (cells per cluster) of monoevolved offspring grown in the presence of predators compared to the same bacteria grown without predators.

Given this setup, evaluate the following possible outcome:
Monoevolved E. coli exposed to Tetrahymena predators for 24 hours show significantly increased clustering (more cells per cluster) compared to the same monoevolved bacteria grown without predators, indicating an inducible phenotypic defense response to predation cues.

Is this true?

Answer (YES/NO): YES